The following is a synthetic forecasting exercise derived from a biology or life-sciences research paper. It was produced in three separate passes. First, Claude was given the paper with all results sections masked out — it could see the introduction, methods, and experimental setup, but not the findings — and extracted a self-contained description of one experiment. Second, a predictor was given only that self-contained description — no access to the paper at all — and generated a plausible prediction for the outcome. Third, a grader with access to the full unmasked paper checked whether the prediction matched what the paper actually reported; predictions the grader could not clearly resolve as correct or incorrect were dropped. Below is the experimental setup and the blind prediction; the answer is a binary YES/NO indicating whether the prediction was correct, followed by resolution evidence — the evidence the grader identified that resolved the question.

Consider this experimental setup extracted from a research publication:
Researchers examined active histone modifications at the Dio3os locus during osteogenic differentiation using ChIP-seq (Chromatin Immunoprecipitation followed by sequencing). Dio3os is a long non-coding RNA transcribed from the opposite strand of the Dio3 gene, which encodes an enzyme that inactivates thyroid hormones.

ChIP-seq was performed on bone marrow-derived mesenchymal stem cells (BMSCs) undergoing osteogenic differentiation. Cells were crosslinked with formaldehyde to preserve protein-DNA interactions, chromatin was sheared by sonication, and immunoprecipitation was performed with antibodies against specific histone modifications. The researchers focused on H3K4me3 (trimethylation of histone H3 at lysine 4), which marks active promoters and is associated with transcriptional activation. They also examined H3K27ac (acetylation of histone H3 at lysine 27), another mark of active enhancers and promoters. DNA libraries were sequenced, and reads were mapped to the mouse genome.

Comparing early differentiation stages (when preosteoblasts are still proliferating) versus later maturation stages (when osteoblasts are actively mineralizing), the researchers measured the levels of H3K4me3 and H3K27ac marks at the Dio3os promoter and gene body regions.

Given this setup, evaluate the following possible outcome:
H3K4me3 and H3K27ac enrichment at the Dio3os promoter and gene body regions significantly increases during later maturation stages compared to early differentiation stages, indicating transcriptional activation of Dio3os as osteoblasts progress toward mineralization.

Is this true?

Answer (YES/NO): NO